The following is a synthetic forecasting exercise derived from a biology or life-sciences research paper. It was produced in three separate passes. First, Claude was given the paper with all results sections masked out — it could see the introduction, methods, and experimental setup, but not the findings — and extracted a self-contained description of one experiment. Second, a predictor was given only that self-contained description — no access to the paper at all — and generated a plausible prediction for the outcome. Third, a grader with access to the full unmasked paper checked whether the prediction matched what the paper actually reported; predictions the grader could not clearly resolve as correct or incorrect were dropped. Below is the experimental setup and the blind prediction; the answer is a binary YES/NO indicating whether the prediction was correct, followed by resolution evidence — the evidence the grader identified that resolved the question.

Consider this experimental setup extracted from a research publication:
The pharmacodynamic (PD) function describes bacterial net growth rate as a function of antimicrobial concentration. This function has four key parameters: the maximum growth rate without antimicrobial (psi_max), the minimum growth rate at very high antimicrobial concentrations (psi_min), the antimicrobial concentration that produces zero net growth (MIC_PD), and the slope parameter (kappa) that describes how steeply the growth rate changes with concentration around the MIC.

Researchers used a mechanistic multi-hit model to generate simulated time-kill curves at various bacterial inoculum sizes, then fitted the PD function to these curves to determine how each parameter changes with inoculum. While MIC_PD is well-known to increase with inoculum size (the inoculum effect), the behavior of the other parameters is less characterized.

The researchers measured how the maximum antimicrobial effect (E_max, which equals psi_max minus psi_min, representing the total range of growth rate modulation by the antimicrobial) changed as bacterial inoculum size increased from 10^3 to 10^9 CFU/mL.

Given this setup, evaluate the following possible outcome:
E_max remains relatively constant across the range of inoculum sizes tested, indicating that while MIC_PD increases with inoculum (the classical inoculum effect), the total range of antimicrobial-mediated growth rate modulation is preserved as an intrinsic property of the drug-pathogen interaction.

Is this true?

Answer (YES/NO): YES